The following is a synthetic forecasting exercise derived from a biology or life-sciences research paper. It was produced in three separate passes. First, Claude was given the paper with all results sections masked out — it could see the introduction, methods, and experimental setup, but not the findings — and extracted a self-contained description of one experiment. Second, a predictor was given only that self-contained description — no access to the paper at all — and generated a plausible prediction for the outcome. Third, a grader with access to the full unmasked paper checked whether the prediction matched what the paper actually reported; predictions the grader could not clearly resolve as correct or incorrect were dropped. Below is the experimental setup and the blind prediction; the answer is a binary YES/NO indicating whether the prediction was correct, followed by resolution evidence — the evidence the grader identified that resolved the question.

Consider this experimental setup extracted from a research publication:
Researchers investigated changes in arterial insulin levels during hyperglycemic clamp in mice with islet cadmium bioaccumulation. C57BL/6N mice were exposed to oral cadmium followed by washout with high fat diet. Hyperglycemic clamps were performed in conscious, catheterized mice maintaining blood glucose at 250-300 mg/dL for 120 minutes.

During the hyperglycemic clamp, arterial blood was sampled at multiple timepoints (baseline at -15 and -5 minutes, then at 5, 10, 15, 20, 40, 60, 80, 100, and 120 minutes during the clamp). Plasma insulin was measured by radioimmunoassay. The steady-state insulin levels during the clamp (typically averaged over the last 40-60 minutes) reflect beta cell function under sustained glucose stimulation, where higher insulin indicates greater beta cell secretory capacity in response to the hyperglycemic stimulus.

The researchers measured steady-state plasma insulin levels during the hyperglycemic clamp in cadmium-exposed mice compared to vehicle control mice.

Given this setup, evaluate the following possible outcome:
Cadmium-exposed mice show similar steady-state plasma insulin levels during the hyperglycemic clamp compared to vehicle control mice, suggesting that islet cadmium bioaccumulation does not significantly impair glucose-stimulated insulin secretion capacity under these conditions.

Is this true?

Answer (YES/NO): NO